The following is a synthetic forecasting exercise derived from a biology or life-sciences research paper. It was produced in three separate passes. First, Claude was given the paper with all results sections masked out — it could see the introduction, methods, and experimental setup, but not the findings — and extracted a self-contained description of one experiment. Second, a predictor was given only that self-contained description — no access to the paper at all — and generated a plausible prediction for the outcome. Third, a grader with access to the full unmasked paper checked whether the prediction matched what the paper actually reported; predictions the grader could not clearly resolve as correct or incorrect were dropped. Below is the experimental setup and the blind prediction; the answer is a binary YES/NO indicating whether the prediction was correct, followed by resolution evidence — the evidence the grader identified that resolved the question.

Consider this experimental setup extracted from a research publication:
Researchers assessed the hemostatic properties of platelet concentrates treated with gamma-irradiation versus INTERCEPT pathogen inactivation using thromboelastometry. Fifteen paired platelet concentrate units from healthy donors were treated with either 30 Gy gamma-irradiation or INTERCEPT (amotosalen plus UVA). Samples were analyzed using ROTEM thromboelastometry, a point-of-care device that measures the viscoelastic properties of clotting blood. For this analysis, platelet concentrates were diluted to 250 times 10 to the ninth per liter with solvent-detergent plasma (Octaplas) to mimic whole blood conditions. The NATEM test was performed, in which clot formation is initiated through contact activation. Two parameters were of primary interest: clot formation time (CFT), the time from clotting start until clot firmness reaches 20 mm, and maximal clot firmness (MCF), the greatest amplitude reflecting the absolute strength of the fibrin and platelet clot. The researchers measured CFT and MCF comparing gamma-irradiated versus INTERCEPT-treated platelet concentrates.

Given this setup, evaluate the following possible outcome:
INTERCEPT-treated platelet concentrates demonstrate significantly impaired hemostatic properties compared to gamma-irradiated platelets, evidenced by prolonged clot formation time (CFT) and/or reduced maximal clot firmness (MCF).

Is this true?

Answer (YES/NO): NO